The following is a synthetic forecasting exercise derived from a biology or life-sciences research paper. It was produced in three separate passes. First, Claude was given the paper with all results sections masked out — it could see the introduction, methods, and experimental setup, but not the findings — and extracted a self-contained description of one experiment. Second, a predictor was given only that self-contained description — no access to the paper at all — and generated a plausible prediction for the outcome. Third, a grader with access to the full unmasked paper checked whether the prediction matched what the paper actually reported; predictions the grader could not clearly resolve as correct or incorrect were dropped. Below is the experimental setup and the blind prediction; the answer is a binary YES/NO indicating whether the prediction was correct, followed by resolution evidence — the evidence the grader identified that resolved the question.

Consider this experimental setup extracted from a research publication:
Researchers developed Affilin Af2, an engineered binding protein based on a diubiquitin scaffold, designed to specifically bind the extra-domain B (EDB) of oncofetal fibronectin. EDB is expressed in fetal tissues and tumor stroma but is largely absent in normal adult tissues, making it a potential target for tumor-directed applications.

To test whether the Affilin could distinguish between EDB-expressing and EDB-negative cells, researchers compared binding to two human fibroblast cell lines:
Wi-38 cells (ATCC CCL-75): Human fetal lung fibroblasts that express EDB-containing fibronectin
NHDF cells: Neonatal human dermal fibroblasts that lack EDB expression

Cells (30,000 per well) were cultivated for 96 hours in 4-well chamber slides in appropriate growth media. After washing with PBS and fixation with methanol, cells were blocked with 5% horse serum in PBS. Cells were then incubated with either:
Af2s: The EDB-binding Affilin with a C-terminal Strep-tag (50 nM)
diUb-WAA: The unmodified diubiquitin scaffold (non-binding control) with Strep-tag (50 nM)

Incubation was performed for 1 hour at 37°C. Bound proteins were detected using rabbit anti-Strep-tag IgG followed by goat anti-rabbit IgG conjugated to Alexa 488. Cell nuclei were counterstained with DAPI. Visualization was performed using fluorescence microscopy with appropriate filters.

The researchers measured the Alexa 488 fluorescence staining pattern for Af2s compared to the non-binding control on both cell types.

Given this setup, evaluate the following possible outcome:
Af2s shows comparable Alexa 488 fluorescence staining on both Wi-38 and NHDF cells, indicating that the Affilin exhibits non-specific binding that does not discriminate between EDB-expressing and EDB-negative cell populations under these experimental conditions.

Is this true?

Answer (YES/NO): NO